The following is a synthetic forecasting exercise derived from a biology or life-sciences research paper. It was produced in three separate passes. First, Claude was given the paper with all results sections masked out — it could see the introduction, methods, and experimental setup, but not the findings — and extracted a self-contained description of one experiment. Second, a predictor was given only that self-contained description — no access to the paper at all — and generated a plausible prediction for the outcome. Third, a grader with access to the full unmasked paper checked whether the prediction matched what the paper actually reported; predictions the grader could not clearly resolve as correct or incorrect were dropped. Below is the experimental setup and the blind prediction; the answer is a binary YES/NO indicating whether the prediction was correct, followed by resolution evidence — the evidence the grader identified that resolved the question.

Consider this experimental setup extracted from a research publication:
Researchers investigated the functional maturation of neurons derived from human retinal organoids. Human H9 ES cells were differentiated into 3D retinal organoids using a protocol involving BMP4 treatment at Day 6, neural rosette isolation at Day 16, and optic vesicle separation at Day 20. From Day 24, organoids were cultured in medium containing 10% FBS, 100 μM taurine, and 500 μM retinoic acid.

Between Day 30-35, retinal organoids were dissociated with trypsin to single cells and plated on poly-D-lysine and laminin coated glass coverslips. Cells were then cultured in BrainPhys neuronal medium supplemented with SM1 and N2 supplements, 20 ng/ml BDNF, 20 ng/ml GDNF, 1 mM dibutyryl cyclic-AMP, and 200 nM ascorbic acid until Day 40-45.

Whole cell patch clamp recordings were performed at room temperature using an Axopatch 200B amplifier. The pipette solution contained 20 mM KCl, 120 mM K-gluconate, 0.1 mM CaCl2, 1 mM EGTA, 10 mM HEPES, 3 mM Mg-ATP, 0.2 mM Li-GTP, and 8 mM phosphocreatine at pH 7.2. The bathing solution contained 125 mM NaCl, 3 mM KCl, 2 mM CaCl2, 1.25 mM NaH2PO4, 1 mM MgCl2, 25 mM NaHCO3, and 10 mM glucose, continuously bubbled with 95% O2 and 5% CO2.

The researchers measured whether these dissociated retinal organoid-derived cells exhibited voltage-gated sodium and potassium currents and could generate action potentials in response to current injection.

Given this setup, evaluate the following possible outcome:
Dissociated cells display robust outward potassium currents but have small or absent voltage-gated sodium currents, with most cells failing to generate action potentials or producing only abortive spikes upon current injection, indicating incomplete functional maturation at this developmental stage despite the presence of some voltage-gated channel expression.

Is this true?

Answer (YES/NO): NO